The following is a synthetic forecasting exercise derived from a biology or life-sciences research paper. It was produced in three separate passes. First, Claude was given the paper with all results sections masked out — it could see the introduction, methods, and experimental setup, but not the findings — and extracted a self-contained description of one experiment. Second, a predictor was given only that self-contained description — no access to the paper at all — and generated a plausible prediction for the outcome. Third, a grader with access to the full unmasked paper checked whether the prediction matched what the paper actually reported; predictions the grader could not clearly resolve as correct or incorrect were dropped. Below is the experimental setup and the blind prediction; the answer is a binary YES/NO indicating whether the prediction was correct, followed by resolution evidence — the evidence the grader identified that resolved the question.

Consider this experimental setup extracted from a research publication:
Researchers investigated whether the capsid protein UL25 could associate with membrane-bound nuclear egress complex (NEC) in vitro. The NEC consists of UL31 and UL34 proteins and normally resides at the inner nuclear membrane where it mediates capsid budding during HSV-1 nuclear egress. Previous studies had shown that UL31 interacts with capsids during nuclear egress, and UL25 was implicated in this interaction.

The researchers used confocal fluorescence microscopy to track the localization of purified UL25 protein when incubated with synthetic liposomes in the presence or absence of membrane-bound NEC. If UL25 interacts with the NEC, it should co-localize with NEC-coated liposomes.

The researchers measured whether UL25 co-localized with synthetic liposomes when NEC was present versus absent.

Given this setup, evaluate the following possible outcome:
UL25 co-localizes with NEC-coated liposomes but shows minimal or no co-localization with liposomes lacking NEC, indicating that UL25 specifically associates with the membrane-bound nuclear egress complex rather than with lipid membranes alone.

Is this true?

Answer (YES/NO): YES